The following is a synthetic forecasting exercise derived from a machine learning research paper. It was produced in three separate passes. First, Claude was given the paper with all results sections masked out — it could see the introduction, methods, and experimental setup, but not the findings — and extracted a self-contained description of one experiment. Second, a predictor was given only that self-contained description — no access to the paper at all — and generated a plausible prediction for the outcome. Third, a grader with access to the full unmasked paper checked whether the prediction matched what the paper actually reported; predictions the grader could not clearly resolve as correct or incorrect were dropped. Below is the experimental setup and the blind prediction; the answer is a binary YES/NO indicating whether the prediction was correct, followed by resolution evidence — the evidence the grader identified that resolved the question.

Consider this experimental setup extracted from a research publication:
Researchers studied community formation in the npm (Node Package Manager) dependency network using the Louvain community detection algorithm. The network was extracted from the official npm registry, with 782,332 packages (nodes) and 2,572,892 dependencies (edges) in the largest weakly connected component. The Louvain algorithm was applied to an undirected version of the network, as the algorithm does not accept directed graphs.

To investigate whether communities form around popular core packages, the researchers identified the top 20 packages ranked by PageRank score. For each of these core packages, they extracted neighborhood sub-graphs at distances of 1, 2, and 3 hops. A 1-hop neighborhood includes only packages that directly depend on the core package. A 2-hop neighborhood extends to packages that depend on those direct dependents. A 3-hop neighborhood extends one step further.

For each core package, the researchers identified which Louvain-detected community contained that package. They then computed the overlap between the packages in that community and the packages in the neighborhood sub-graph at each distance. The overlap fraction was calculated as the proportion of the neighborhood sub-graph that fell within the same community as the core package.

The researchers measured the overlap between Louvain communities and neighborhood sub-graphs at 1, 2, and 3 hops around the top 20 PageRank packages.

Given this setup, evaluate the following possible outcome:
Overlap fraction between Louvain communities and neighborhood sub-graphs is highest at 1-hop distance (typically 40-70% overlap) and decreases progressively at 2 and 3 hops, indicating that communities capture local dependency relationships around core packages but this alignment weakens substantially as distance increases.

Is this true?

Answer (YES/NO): NO